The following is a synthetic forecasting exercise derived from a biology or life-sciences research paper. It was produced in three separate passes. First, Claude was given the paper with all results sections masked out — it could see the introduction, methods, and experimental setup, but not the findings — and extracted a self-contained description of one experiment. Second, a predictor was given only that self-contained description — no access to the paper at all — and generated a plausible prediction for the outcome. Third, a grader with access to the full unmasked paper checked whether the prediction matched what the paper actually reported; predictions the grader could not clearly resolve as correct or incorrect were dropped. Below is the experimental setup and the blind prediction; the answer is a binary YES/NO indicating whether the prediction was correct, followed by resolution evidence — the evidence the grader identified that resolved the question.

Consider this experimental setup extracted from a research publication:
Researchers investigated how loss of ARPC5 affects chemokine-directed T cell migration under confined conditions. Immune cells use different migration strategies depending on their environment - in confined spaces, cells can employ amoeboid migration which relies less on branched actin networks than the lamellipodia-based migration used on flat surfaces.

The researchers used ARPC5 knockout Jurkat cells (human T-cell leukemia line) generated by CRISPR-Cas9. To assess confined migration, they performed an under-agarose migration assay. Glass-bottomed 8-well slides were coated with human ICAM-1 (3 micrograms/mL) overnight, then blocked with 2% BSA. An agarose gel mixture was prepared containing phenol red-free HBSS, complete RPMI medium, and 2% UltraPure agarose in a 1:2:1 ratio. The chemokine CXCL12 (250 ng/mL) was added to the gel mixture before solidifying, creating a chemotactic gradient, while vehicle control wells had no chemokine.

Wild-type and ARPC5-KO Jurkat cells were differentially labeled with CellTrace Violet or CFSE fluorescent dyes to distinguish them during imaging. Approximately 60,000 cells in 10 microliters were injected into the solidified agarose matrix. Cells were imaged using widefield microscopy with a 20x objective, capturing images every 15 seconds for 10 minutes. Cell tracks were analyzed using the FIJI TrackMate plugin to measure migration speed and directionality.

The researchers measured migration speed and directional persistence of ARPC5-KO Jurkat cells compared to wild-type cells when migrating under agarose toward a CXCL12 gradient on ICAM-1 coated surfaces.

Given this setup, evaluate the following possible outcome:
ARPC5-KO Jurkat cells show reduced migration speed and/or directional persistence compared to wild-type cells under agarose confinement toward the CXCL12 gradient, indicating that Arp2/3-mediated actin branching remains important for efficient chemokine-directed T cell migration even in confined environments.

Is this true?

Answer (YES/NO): YES